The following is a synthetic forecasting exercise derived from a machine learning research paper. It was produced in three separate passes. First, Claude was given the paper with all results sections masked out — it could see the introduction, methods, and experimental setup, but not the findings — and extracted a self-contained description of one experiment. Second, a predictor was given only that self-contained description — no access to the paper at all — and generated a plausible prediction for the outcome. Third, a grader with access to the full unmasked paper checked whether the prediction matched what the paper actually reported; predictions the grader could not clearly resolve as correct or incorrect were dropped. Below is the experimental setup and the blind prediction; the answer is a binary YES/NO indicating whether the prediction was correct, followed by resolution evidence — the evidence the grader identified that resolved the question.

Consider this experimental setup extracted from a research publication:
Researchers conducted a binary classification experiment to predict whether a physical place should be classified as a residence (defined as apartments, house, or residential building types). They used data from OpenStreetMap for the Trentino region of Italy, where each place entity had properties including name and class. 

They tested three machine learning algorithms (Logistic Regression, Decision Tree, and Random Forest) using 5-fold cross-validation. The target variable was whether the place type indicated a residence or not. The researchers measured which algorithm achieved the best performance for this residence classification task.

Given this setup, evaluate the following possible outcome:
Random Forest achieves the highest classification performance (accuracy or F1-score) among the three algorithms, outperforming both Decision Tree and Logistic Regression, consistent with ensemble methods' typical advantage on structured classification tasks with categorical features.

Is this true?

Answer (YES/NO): YES